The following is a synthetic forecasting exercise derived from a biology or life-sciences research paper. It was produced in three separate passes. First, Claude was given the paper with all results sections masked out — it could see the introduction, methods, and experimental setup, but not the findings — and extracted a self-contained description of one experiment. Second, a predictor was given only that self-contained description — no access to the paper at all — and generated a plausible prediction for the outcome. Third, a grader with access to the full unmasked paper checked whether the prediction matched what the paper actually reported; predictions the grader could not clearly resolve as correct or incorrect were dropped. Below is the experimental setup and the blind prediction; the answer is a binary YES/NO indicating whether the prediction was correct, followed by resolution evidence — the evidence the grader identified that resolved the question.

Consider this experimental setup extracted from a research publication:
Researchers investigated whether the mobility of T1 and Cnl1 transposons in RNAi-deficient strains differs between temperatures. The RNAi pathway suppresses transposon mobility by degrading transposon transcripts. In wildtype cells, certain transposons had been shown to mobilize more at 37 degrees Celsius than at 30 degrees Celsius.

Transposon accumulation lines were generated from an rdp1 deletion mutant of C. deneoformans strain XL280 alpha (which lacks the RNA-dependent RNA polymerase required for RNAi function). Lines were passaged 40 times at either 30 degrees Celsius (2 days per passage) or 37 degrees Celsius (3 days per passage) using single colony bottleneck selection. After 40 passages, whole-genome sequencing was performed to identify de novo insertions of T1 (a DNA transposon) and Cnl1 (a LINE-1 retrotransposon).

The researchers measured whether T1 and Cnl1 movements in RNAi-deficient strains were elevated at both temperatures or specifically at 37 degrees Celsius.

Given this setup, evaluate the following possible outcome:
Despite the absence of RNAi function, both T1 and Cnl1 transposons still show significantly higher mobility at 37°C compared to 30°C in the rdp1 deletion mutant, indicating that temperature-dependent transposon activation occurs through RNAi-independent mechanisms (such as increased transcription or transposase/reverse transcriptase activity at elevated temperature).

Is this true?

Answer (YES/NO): NO